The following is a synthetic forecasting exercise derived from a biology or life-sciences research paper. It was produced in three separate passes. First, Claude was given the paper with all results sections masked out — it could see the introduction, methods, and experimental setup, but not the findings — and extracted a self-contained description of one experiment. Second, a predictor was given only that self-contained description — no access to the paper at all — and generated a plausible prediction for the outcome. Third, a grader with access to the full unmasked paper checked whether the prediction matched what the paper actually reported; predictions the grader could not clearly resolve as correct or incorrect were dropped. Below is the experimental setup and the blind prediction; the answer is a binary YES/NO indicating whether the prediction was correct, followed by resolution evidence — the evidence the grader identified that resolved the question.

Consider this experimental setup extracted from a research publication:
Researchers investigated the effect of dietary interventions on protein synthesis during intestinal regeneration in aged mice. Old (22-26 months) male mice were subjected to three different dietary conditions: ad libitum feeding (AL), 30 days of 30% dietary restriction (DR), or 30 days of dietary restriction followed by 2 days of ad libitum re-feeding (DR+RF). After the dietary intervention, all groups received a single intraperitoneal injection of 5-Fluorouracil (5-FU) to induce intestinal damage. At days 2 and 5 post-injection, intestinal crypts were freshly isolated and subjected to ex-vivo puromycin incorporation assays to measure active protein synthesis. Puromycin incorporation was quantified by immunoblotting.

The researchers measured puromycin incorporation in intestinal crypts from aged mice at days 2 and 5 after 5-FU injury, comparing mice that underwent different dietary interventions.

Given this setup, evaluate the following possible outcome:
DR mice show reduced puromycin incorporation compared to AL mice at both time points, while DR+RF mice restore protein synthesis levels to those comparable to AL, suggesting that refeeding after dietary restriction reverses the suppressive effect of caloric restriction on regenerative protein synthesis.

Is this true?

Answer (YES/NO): NO